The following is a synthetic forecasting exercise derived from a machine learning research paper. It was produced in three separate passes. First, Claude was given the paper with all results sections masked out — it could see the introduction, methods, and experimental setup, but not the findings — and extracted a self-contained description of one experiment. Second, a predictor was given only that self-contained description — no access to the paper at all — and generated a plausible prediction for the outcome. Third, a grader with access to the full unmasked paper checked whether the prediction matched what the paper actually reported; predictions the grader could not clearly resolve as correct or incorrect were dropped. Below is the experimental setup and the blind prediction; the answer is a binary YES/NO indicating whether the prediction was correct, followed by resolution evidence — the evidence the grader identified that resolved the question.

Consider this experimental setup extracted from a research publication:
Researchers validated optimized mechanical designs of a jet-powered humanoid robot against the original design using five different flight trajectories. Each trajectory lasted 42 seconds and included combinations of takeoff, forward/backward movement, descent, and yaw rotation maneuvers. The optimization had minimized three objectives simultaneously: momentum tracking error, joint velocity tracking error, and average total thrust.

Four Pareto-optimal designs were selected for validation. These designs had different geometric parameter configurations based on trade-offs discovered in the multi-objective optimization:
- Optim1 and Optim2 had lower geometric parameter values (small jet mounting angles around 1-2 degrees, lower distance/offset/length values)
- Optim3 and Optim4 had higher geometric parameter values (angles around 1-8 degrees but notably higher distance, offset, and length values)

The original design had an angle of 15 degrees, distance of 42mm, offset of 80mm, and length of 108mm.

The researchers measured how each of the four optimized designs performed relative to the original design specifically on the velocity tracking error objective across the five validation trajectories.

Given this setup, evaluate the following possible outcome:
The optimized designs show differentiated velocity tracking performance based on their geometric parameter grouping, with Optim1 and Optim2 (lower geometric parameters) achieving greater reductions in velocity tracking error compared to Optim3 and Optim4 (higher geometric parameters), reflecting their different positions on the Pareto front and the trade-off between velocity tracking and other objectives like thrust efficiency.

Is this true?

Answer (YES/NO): NO